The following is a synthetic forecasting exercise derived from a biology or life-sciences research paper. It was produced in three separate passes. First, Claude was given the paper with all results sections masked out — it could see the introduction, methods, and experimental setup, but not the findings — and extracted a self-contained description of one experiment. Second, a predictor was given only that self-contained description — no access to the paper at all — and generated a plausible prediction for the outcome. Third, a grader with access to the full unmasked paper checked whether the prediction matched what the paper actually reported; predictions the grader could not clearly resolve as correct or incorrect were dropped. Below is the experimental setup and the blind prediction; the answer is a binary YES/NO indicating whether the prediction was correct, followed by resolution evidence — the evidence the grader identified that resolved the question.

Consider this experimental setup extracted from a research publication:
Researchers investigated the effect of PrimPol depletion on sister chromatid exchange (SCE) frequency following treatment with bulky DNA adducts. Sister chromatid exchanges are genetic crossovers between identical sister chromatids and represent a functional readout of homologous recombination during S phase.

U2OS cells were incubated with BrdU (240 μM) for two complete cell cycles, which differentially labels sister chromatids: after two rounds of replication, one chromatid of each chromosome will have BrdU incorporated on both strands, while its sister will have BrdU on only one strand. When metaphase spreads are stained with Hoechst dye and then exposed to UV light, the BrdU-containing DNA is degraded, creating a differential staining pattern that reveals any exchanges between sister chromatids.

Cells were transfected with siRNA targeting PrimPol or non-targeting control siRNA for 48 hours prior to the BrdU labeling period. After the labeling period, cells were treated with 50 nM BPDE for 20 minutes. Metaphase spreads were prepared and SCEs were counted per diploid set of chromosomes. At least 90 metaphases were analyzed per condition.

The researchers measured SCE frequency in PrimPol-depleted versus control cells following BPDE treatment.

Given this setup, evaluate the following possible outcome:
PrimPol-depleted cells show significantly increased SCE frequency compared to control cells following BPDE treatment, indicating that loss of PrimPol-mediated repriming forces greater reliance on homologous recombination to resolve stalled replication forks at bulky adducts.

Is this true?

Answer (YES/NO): NO